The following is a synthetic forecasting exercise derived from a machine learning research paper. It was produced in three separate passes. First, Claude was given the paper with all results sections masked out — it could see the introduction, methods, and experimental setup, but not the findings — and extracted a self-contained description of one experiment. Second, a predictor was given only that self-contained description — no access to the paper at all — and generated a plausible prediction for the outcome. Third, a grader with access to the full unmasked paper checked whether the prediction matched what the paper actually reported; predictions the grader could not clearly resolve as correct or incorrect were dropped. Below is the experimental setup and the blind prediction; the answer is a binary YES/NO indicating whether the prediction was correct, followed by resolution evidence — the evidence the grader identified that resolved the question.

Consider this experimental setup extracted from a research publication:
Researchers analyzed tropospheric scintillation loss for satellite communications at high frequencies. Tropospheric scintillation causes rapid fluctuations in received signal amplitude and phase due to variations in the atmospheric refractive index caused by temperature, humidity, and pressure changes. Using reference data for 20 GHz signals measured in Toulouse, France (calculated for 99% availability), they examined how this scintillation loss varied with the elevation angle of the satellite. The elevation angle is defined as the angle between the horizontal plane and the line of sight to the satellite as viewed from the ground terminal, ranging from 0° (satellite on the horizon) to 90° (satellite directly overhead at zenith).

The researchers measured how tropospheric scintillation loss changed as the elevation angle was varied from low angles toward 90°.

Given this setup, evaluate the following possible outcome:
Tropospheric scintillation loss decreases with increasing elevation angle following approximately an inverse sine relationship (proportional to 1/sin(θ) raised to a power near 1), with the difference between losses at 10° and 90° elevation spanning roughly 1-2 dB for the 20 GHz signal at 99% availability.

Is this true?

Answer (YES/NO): NO